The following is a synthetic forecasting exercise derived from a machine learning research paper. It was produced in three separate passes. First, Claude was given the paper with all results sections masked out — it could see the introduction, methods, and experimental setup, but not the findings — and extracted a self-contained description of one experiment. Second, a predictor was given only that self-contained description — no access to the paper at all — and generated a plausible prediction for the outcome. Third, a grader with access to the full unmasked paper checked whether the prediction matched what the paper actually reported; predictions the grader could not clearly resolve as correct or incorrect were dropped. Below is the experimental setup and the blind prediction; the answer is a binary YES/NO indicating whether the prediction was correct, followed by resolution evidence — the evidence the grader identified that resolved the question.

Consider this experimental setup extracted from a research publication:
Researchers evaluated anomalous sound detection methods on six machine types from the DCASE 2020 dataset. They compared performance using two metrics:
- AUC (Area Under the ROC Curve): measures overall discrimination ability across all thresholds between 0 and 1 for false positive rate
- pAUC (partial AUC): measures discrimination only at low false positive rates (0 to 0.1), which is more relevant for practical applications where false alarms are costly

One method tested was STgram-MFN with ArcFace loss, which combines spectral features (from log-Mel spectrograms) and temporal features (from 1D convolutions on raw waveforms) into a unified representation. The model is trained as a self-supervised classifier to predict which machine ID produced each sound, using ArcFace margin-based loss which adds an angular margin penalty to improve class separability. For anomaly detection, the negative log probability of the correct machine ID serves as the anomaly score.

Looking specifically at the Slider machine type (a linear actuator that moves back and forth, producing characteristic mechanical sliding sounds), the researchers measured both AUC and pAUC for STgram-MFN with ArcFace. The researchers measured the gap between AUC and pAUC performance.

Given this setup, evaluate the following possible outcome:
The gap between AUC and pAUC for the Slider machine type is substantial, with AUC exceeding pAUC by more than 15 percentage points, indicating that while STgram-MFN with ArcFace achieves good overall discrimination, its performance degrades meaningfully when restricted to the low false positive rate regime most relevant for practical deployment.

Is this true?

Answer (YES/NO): NO